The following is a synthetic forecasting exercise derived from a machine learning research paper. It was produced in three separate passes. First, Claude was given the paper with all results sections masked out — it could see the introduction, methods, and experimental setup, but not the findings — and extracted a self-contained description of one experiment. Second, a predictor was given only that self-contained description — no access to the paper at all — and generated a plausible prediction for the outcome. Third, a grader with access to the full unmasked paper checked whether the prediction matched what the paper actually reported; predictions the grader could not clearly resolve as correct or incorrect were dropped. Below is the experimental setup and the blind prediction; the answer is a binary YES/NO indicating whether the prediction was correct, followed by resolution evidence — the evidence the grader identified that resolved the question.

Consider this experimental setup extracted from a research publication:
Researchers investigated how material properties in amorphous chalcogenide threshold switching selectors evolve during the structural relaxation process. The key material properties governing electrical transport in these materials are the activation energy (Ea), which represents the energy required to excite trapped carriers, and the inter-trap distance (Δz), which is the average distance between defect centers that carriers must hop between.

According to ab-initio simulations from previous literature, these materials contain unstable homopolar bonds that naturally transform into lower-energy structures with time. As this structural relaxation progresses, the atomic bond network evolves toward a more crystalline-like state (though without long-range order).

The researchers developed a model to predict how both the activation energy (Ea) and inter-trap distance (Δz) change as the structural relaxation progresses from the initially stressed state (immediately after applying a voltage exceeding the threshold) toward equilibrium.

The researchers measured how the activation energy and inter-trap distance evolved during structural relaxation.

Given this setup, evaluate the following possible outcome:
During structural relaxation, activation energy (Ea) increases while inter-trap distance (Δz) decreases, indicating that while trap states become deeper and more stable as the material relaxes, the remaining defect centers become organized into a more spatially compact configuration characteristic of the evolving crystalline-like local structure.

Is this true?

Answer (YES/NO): NO